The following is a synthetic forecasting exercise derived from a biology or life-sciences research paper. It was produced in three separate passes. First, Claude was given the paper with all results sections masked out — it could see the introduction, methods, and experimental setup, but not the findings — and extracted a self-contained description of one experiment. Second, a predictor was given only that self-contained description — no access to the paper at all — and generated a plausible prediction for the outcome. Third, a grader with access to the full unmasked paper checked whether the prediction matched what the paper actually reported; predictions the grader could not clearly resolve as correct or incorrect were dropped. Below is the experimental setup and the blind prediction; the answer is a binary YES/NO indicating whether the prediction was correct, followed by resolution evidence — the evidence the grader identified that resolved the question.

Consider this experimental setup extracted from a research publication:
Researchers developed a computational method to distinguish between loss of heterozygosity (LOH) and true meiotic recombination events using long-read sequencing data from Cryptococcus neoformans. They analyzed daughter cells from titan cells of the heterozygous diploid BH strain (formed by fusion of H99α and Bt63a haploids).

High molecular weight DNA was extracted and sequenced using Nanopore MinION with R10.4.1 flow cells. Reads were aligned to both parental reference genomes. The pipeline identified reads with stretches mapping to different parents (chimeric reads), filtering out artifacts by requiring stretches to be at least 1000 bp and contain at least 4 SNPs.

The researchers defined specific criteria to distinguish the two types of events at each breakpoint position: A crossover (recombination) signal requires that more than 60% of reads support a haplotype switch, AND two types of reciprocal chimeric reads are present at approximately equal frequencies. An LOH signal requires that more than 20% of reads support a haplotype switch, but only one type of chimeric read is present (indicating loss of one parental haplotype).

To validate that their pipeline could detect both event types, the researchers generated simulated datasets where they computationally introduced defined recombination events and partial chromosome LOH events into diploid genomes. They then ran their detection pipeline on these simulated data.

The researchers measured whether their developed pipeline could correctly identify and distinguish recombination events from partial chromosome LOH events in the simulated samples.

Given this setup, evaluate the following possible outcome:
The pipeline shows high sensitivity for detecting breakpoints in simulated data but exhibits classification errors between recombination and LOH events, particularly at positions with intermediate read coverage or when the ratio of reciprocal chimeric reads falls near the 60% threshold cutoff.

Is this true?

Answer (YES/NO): NO